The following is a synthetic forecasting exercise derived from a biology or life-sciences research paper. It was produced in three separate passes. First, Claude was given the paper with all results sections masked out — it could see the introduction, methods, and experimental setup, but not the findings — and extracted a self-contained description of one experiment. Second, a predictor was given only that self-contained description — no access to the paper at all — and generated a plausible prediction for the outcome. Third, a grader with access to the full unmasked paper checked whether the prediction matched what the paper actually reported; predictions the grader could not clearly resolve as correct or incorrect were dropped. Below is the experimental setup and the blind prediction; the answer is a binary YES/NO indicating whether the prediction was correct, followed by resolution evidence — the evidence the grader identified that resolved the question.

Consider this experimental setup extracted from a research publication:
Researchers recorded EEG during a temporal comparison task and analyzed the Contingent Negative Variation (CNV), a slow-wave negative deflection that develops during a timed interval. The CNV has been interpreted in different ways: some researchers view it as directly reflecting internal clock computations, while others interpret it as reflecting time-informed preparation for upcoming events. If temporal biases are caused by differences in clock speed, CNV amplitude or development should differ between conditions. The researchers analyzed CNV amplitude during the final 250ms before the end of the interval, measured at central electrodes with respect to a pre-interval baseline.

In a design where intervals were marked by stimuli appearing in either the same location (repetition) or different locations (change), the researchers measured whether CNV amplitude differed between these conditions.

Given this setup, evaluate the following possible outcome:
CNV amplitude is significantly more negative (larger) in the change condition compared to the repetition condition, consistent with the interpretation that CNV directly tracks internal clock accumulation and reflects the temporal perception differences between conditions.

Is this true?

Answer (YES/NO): NO